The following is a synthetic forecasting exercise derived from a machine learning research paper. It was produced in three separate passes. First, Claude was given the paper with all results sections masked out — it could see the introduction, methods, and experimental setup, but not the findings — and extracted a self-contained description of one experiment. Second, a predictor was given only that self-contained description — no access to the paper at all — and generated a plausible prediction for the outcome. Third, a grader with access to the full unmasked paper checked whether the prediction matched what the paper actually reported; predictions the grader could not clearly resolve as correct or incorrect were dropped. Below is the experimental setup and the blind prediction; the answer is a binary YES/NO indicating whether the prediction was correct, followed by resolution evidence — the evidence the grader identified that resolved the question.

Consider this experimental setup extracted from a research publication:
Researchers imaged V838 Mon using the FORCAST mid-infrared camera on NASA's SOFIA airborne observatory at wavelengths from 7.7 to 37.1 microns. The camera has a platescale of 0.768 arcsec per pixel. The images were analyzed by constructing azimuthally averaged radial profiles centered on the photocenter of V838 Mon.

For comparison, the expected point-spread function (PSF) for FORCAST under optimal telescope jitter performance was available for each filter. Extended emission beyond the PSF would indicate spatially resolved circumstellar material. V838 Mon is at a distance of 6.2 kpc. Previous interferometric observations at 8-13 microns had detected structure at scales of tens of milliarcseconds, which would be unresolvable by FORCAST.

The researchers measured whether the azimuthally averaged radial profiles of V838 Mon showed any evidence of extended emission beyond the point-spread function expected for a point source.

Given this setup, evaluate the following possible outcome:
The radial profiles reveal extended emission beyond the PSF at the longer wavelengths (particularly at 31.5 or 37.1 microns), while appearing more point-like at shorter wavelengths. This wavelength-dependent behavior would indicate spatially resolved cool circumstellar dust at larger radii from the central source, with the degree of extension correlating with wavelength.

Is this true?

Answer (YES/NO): NO